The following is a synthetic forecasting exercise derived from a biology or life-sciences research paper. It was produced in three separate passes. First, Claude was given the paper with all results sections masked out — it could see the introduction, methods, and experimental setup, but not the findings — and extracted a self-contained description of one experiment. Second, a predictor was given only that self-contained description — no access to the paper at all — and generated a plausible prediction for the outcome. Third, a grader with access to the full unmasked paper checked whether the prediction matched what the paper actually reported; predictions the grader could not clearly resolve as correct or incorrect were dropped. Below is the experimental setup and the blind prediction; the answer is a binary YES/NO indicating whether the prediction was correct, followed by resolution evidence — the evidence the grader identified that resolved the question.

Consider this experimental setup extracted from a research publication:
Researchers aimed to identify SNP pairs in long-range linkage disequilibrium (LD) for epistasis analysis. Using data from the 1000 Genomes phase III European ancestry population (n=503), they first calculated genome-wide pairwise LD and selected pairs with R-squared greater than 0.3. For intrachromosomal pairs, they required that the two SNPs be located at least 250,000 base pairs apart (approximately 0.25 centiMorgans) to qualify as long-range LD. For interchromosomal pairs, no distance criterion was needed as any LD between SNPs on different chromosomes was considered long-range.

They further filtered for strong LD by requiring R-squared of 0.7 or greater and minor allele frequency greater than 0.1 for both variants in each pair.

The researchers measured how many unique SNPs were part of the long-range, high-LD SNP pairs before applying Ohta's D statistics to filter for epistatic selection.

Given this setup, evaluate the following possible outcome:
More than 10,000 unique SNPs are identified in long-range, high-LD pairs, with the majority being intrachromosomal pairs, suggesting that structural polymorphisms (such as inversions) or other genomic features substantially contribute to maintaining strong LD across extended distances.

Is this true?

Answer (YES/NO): YES